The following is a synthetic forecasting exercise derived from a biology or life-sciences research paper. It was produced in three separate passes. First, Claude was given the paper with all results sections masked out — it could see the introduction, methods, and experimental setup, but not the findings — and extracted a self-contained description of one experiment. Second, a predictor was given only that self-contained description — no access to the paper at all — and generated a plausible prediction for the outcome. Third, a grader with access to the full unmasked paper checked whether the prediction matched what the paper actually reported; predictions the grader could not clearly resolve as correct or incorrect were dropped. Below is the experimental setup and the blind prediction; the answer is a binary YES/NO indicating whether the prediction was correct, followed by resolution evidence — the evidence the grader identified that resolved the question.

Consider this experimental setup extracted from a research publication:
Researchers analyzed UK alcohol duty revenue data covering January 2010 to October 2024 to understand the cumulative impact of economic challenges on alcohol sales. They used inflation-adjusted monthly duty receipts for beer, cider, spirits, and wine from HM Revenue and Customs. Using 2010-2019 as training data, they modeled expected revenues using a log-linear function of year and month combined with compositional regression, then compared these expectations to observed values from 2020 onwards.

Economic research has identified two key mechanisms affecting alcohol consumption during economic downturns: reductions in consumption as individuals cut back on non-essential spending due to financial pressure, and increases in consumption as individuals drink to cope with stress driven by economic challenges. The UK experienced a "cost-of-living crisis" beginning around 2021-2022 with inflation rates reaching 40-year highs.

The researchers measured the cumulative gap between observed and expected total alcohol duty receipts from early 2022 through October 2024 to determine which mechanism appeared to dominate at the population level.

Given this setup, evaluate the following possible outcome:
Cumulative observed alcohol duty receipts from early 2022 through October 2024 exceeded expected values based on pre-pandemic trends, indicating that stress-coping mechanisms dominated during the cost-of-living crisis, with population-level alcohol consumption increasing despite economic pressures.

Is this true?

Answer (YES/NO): NO